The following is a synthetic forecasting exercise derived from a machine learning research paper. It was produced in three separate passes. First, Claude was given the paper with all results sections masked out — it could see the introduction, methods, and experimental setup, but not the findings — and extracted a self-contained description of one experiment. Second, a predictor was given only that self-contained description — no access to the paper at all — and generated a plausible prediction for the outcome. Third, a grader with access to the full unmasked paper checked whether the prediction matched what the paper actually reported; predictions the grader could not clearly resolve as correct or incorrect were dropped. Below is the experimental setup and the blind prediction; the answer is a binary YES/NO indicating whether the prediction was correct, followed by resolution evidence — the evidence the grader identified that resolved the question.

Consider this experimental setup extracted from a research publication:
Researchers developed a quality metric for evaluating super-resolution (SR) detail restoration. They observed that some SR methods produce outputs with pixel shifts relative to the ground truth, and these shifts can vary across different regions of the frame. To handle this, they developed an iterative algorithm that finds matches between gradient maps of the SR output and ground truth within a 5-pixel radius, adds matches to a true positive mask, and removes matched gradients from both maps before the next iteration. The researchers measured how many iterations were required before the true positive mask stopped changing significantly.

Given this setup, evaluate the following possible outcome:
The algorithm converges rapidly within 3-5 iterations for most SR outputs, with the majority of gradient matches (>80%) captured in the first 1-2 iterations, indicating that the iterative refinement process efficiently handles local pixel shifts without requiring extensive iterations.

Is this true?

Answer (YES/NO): NO